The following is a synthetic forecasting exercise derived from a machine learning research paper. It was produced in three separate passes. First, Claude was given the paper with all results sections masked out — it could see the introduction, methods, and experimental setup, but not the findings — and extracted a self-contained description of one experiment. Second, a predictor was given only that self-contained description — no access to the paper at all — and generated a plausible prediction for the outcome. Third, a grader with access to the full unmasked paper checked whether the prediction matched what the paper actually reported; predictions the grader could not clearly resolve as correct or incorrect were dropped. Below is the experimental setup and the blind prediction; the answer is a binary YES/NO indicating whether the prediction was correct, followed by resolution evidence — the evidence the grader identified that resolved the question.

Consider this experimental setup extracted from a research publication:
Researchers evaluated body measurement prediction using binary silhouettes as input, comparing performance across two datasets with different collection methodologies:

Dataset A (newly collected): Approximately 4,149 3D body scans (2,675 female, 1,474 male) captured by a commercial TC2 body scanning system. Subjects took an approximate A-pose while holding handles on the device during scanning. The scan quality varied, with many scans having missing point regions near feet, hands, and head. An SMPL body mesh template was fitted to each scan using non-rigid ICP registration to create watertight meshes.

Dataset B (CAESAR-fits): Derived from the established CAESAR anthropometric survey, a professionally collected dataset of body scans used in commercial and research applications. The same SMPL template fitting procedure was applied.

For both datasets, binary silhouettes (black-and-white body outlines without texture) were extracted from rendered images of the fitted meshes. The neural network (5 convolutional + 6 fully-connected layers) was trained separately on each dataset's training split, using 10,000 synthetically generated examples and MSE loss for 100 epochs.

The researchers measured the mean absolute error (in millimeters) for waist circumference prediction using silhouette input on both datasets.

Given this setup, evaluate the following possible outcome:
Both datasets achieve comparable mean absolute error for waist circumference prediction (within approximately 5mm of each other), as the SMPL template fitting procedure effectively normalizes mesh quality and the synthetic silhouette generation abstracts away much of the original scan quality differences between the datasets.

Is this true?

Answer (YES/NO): NO